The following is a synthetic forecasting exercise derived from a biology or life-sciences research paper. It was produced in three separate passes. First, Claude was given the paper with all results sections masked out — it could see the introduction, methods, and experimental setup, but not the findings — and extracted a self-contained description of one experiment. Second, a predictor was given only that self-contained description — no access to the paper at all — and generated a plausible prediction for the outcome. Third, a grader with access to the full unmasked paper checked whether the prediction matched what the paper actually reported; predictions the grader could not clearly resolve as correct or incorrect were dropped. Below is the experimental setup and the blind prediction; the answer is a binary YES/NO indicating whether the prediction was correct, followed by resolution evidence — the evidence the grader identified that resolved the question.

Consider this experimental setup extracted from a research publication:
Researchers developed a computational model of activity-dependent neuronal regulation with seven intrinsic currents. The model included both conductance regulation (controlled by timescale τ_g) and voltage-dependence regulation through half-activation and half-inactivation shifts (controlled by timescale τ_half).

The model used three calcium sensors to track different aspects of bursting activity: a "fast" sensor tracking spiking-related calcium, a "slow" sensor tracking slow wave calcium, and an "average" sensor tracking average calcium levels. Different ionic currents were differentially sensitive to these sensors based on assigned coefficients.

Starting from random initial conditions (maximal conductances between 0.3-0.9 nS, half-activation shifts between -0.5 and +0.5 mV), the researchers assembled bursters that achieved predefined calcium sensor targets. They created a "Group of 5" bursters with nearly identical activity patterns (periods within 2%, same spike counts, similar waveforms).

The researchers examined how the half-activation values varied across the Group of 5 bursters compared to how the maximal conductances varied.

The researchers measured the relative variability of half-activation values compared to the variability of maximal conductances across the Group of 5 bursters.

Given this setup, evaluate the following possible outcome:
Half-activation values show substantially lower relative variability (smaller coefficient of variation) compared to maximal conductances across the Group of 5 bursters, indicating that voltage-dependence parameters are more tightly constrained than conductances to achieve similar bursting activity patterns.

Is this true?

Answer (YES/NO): YES